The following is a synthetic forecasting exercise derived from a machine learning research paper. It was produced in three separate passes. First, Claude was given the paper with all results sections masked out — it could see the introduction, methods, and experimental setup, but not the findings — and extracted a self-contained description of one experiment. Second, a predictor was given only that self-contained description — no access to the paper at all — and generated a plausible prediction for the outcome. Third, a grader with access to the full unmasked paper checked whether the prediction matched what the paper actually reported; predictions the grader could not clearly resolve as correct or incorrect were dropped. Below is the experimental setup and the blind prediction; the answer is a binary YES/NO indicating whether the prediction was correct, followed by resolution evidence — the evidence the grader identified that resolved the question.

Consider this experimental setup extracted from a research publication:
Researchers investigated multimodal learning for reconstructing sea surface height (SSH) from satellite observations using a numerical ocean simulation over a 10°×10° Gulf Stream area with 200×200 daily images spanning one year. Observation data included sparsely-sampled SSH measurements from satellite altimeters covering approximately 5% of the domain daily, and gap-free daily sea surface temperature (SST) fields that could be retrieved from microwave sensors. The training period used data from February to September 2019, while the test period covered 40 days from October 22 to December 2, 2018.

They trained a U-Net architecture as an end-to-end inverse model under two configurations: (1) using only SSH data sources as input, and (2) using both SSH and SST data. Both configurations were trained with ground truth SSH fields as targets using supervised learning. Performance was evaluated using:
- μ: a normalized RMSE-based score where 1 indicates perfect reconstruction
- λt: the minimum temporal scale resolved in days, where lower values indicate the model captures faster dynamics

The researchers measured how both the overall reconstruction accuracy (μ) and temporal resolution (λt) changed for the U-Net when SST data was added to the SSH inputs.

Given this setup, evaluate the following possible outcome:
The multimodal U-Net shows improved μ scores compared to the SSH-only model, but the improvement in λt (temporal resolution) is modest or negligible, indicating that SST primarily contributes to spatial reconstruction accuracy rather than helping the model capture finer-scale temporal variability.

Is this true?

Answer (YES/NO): NO